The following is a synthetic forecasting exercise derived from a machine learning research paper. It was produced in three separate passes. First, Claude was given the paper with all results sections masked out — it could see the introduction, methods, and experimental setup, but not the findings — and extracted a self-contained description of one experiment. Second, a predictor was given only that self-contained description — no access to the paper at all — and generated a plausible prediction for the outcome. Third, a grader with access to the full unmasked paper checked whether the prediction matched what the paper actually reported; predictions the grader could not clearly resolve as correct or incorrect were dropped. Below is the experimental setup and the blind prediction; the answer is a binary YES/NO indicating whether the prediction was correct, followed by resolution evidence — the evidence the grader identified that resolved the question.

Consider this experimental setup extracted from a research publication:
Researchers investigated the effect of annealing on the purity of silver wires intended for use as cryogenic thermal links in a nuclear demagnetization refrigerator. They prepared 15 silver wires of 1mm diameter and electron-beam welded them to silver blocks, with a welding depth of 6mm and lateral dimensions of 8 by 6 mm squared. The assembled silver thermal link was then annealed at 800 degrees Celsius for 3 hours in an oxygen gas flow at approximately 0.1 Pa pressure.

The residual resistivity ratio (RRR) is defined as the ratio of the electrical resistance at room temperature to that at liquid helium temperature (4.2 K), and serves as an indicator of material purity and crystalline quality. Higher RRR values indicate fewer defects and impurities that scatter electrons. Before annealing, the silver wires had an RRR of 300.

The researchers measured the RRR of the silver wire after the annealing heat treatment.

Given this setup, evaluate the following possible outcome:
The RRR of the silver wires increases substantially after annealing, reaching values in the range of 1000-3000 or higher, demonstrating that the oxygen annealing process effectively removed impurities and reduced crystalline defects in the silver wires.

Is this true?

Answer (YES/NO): YES